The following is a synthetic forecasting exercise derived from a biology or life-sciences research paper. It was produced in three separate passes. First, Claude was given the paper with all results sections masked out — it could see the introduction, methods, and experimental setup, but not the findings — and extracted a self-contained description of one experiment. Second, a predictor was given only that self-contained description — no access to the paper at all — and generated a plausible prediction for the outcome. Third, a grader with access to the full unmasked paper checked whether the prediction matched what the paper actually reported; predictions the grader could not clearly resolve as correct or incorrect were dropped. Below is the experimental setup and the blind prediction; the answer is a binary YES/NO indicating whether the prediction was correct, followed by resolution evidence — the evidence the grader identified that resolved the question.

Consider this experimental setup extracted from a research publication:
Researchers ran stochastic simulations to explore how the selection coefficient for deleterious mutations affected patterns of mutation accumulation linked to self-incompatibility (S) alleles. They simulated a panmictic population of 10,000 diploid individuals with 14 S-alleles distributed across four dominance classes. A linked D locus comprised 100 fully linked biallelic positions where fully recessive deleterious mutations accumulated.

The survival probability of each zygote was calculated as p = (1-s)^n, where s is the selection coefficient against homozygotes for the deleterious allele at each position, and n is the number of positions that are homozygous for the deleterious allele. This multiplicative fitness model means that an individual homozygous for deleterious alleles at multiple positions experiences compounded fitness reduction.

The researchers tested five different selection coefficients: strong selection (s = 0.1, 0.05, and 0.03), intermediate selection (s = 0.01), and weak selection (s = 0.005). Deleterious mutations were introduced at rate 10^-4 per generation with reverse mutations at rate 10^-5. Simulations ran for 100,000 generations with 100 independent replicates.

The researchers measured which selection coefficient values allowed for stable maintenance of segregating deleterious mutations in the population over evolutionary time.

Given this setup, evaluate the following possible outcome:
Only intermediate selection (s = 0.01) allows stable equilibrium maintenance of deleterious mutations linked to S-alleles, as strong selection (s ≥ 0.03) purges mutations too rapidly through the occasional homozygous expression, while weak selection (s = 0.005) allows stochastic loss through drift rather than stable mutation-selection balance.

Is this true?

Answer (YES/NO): NO